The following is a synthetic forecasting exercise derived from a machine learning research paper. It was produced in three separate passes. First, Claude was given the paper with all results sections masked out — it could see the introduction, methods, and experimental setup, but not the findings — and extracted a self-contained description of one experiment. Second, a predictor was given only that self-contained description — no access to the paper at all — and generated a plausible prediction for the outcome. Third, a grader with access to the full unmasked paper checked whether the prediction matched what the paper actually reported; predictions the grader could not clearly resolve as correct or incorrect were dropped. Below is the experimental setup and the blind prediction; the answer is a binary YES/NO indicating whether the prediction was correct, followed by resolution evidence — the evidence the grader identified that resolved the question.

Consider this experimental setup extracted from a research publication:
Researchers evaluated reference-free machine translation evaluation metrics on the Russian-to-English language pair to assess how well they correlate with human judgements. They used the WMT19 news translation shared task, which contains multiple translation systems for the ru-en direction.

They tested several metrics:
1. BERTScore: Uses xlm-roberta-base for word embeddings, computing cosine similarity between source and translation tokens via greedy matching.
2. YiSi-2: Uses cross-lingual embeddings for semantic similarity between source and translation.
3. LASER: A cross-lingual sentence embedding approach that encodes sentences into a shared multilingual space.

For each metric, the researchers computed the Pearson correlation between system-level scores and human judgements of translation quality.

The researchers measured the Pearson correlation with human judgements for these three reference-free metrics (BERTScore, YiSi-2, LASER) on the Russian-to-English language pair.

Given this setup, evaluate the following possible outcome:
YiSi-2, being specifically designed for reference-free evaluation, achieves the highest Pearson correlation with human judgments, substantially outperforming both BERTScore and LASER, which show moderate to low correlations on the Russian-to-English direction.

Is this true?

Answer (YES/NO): NO